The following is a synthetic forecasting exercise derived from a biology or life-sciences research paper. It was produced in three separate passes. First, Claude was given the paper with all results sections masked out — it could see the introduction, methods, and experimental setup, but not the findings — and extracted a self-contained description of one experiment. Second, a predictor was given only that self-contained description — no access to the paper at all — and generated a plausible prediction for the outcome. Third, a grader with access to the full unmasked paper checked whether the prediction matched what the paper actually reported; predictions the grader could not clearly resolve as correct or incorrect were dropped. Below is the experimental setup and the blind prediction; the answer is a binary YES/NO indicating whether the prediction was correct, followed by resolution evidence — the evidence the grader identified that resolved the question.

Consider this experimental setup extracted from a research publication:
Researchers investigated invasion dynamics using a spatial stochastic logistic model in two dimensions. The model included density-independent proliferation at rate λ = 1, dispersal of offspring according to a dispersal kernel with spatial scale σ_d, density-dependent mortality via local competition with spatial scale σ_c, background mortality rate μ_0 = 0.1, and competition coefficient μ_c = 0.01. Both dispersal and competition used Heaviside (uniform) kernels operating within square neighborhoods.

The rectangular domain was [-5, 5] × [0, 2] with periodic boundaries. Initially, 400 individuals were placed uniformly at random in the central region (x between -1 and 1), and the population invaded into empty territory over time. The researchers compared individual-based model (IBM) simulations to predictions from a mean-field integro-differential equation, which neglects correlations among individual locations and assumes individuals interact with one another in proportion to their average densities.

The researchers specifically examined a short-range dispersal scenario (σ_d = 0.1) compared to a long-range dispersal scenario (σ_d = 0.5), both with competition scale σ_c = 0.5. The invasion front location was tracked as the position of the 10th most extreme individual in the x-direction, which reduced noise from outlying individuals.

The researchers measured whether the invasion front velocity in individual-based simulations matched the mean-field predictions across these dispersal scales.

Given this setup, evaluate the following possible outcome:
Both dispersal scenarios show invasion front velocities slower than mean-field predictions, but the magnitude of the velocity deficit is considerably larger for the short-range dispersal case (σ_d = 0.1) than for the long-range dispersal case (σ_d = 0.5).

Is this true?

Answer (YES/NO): NO